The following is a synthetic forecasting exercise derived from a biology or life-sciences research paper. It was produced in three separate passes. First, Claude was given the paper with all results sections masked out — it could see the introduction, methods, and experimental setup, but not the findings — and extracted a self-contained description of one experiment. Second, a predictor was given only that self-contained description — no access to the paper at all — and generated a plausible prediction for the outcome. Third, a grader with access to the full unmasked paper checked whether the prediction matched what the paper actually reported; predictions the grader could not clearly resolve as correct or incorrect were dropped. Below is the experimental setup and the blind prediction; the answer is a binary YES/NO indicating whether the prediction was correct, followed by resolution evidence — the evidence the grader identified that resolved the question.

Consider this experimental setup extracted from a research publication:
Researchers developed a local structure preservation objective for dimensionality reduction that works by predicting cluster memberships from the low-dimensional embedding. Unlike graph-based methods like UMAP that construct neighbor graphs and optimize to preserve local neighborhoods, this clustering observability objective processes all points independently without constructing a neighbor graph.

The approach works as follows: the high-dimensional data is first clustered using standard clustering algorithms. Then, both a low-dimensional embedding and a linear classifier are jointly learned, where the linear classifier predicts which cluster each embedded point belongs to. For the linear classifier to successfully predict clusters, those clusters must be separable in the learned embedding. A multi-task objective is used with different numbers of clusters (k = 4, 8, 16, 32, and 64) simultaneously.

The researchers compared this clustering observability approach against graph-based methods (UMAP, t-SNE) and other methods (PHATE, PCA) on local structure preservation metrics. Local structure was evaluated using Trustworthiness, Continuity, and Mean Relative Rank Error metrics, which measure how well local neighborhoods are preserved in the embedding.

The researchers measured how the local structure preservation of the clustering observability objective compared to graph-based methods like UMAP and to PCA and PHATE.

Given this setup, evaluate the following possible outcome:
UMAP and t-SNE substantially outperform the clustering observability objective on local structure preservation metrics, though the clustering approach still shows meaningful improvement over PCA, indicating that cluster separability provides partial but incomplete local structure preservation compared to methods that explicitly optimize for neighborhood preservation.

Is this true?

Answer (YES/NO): NO